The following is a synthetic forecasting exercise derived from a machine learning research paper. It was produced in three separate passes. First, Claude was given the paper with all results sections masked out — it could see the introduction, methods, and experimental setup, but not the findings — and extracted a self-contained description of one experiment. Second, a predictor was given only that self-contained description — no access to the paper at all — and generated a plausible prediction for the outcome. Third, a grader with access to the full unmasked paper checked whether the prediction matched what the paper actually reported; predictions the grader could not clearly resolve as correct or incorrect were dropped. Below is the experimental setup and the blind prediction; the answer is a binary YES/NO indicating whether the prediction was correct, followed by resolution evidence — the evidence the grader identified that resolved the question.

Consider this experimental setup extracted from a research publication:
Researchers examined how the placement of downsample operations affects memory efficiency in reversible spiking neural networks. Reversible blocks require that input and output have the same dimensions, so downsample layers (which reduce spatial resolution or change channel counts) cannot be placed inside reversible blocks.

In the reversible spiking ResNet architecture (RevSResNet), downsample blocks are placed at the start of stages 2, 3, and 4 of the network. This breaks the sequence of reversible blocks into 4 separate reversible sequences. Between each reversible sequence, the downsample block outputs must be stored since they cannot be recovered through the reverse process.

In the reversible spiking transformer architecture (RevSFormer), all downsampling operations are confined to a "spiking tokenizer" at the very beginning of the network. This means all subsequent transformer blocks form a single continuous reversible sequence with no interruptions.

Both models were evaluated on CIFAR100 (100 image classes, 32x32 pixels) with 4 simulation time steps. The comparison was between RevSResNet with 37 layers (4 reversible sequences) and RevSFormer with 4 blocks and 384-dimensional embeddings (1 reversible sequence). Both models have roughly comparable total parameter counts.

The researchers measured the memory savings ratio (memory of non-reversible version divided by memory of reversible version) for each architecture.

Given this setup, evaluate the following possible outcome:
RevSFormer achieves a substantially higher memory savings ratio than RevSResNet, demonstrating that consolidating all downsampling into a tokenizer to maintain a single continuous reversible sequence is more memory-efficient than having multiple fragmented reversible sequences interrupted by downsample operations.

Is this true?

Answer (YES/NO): NO